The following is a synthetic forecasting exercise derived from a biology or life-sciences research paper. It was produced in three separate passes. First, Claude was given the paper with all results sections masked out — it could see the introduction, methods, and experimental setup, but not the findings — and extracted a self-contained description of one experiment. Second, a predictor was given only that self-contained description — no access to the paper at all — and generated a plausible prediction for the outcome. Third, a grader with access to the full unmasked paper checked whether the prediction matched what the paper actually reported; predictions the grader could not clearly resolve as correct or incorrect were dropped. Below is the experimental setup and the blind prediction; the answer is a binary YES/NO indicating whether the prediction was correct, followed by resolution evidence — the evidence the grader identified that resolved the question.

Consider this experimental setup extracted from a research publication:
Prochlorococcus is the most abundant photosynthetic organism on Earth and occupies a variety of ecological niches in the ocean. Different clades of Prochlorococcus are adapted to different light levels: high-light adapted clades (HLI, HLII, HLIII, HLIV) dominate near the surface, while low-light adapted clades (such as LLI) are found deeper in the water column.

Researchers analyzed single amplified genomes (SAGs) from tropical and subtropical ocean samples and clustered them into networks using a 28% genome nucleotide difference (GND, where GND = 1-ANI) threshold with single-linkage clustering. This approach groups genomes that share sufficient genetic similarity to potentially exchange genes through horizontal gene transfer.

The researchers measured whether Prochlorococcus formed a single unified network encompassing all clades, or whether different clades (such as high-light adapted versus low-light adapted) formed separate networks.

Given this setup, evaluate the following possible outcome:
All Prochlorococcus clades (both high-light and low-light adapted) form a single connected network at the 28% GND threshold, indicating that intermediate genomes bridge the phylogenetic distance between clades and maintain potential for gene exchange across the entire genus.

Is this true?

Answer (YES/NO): NO